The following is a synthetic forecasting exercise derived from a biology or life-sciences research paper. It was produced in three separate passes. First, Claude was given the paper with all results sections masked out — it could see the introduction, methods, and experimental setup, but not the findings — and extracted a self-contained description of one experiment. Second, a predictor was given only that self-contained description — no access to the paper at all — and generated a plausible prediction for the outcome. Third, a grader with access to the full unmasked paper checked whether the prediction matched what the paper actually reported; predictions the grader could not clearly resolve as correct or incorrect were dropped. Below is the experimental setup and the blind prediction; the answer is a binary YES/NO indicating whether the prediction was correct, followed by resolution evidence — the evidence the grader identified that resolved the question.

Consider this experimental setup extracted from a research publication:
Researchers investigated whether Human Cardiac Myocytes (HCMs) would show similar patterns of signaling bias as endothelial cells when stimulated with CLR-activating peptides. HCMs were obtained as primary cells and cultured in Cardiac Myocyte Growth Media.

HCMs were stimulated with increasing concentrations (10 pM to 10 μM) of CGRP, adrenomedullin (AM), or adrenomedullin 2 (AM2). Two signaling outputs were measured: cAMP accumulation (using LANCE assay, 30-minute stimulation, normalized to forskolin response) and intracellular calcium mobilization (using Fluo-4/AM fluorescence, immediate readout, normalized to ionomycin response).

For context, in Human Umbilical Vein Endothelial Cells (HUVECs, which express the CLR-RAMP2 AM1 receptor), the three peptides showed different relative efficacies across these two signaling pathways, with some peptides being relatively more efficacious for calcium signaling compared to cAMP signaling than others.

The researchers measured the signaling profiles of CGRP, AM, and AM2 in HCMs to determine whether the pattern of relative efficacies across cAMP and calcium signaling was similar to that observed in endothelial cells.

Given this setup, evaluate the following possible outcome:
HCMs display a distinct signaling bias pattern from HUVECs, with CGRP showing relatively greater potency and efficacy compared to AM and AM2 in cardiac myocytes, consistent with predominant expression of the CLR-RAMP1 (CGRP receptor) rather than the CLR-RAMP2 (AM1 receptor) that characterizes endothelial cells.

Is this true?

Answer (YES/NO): YES